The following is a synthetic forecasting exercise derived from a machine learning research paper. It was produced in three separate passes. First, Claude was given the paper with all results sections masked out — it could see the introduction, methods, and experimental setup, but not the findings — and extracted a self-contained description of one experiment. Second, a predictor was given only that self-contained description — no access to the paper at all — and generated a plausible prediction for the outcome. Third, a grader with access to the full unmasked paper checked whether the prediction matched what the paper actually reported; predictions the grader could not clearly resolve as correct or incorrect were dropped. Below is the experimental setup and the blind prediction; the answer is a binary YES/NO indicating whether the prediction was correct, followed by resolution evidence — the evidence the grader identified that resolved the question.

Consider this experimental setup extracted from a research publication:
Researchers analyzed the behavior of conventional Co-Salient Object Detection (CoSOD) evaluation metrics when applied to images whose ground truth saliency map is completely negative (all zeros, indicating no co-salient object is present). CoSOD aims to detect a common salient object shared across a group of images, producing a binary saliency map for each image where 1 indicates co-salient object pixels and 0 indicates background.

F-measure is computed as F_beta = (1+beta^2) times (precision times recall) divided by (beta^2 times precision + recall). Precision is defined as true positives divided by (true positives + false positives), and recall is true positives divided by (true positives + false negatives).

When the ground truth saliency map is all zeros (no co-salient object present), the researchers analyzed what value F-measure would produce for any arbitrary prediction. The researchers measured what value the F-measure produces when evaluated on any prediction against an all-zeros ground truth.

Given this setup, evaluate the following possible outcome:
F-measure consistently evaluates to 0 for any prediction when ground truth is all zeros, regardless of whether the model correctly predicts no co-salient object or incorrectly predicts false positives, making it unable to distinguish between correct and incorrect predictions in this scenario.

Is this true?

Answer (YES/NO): YES